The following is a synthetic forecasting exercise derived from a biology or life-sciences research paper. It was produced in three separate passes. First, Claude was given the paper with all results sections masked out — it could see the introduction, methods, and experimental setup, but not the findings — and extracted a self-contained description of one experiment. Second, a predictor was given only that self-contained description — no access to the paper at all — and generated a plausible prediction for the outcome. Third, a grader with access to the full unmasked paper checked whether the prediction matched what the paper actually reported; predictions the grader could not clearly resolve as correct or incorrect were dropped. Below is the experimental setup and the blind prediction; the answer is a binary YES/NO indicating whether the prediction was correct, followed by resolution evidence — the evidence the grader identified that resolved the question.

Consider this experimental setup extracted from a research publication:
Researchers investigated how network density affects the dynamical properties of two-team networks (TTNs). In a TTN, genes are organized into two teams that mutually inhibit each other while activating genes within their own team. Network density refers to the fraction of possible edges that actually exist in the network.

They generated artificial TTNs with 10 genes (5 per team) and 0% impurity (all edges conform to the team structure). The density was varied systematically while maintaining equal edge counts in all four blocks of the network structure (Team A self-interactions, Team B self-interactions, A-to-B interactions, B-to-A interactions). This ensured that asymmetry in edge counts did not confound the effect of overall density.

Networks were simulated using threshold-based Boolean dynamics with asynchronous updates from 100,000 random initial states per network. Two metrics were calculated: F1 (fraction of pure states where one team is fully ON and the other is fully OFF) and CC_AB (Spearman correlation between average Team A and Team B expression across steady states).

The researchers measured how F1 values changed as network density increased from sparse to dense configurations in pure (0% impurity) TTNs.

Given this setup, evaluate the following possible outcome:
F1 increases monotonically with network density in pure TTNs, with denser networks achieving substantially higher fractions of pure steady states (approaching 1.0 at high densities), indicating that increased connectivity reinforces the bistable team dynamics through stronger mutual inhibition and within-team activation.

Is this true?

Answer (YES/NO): NO